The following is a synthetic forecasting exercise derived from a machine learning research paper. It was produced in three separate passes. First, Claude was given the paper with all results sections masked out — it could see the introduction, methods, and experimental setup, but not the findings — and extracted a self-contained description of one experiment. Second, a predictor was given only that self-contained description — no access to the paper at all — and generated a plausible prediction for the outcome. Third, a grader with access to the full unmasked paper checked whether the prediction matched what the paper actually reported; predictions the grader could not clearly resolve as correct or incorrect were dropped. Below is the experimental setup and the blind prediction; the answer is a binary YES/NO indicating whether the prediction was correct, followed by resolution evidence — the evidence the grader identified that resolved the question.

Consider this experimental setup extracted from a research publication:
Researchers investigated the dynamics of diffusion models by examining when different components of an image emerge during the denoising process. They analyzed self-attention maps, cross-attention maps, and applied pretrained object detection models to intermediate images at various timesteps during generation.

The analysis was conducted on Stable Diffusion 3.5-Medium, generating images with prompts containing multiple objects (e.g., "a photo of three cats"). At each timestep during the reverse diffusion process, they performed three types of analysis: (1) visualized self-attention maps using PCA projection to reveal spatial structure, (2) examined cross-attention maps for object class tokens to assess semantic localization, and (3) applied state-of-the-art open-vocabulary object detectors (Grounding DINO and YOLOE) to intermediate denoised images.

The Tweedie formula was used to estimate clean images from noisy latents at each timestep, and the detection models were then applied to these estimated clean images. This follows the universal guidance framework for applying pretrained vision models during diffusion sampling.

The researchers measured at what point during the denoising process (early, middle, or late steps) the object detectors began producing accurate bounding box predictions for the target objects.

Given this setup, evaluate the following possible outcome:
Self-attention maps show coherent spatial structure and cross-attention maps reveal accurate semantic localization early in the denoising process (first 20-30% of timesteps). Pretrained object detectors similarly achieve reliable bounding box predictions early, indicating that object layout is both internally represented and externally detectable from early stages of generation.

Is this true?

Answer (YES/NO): NO